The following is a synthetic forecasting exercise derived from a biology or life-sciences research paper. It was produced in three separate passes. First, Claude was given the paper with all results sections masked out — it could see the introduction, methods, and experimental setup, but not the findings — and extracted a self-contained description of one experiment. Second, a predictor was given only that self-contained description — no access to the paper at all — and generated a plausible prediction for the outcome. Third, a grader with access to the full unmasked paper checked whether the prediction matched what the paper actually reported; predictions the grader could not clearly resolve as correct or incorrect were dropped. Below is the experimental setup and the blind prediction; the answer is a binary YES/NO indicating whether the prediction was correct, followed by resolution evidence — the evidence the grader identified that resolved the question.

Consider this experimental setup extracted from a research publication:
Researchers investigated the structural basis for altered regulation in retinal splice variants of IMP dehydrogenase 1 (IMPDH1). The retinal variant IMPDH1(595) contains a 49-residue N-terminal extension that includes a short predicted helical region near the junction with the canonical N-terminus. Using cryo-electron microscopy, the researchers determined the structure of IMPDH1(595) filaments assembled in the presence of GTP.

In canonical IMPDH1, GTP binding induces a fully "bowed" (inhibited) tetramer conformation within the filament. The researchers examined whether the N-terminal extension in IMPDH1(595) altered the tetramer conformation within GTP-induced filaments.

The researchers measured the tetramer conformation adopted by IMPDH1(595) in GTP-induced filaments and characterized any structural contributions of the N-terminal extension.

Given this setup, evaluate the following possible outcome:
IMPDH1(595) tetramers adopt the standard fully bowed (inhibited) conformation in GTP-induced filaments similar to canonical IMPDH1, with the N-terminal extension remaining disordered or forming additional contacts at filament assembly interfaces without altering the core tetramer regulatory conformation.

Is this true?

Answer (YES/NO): NO